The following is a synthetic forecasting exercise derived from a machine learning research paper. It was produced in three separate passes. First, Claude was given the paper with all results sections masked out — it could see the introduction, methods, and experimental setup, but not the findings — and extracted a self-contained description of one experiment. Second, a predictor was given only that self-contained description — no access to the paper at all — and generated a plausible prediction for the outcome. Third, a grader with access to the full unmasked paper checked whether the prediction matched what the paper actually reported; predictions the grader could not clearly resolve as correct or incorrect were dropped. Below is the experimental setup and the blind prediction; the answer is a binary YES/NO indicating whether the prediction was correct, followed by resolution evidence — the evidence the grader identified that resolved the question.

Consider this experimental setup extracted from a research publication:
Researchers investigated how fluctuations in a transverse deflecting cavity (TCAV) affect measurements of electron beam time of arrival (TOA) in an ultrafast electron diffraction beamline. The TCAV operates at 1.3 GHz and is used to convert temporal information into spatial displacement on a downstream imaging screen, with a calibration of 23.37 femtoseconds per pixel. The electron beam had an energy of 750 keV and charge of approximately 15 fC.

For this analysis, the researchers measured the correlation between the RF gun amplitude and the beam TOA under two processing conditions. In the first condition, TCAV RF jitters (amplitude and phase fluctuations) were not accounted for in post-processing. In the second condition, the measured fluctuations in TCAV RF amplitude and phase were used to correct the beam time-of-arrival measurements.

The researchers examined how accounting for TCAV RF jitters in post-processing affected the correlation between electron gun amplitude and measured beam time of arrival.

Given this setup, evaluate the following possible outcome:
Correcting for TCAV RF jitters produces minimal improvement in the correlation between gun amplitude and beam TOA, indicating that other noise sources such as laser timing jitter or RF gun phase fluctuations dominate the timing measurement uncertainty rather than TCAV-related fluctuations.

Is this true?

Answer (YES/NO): YES